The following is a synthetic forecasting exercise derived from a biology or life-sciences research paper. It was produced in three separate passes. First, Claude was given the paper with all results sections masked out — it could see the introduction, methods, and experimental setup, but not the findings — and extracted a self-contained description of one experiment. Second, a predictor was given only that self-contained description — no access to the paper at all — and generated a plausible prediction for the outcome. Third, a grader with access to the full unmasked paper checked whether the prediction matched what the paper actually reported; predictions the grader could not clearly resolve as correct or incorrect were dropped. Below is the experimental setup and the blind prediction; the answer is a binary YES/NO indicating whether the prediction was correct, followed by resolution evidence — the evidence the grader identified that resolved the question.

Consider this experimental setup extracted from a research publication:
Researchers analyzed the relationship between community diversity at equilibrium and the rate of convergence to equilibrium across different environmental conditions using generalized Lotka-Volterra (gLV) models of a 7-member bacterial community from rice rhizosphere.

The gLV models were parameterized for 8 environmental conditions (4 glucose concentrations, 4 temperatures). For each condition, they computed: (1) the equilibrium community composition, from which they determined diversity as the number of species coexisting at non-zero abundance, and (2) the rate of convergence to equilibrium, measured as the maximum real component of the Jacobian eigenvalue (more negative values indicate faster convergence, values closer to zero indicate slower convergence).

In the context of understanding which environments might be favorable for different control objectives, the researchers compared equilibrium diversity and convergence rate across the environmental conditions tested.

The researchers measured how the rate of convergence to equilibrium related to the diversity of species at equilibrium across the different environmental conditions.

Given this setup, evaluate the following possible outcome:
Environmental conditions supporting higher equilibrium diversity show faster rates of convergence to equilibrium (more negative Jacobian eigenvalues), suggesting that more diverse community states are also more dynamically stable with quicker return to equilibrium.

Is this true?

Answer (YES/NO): NO